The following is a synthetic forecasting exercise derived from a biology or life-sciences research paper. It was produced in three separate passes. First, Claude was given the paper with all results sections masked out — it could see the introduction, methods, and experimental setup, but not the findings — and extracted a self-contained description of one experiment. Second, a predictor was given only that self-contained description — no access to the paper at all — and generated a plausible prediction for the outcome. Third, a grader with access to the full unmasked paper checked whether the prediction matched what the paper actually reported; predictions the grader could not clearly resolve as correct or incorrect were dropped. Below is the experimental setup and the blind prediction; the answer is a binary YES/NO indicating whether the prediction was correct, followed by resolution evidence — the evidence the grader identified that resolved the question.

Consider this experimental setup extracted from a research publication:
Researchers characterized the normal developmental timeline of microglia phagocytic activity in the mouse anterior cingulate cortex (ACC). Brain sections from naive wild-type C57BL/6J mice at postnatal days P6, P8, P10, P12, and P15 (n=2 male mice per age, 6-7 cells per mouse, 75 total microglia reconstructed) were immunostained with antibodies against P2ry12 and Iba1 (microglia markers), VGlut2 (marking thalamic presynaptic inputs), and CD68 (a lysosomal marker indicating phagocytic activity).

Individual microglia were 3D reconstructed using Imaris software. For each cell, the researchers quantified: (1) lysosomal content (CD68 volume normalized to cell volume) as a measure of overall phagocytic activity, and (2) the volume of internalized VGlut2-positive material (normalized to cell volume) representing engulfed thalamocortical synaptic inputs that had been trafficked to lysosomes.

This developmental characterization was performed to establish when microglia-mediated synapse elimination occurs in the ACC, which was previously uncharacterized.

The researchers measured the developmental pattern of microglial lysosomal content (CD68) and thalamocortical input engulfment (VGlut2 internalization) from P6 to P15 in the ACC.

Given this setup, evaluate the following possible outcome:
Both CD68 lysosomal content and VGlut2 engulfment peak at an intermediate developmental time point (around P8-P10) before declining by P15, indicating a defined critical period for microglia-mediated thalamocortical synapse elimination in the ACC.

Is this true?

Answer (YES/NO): YES